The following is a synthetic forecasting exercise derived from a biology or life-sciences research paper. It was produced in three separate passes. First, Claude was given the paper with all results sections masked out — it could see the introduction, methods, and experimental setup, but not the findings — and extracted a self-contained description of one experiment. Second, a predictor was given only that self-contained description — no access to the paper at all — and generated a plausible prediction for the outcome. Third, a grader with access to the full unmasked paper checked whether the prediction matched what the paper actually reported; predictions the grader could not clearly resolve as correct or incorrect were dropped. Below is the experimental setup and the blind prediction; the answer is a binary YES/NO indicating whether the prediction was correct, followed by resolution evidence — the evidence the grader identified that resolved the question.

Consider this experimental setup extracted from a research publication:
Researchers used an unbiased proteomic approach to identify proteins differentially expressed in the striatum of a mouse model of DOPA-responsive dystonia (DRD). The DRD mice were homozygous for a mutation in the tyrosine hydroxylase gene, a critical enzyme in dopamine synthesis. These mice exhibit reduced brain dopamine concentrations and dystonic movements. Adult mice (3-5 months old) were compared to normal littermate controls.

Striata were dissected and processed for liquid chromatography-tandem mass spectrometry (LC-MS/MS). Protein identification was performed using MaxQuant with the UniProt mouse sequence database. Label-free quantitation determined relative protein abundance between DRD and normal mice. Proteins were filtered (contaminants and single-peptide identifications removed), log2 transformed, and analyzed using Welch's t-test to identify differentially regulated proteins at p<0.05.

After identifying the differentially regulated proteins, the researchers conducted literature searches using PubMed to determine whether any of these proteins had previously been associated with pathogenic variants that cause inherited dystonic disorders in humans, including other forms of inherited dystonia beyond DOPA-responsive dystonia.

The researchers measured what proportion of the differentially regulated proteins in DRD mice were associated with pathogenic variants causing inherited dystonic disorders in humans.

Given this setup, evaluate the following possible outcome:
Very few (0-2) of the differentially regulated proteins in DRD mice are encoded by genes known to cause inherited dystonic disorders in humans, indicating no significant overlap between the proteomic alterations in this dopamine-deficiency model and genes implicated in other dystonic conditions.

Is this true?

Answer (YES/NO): NO